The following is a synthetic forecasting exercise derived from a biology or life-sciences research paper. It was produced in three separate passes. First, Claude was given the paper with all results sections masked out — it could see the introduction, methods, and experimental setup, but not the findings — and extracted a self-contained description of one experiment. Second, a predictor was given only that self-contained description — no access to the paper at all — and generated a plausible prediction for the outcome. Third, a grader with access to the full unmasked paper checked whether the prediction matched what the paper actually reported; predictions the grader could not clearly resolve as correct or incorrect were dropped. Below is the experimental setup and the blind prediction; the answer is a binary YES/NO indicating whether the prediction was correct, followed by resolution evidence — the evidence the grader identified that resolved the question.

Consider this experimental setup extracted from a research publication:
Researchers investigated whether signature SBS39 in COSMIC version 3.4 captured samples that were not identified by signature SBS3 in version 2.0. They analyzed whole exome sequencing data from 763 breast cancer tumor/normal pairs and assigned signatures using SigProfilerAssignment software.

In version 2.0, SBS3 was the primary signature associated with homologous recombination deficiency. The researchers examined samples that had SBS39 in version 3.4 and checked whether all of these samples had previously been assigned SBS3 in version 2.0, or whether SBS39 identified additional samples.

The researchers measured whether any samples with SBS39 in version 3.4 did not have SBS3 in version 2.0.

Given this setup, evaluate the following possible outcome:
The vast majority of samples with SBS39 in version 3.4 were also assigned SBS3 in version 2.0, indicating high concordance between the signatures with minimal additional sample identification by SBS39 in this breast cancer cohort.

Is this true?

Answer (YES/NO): YES